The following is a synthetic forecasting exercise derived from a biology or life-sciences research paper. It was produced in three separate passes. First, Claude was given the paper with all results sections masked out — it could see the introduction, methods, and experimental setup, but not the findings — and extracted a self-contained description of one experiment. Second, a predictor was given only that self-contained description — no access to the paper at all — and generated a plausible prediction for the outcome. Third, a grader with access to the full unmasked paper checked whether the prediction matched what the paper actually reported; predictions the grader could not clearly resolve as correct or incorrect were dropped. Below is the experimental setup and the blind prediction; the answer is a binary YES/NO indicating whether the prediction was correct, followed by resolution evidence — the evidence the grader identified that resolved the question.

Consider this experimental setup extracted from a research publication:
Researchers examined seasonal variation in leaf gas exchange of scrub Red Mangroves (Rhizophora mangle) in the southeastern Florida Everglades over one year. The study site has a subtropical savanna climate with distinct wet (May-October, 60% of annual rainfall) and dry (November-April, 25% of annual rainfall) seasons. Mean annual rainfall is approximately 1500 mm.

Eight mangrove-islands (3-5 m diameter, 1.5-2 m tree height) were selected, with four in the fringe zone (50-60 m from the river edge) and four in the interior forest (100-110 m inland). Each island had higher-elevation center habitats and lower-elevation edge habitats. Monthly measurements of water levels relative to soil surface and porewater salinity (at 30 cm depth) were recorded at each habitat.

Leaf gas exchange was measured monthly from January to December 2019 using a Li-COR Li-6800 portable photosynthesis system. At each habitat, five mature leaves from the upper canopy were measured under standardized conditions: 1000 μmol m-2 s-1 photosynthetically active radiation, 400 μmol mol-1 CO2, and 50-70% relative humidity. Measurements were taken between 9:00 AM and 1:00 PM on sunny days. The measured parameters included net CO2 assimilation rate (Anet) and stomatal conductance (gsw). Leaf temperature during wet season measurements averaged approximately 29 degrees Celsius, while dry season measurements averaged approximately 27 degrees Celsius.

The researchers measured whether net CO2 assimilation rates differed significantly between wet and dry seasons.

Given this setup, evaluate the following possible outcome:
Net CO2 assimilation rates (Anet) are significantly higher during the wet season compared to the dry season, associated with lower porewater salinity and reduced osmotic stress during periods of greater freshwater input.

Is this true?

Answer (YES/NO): NO